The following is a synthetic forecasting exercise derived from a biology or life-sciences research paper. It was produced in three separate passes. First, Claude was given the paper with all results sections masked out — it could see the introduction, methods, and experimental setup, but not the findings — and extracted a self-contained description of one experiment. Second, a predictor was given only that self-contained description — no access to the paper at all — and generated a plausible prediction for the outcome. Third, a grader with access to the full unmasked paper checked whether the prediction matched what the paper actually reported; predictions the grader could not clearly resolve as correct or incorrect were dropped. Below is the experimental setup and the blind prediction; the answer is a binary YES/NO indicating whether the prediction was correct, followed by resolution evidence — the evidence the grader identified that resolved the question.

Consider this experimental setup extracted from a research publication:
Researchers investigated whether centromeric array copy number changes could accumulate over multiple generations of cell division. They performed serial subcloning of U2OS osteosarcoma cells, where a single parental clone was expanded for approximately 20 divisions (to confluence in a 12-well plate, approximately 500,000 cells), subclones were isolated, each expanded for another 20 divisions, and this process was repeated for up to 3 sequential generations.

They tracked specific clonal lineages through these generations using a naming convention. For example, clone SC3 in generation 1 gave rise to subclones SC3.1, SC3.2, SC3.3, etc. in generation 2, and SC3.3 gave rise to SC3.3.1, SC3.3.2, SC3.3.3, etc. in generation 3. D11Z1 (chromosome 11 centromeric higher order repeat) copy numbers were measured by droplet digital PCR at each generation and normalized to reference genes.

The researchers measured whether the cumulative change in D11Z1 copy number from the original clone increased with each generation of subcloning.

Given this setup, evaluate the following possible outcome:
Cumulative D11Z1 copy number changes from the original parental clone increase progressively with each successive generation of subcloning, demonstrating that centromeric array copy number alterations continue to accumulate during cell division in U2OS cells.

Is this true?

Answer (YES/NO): YES